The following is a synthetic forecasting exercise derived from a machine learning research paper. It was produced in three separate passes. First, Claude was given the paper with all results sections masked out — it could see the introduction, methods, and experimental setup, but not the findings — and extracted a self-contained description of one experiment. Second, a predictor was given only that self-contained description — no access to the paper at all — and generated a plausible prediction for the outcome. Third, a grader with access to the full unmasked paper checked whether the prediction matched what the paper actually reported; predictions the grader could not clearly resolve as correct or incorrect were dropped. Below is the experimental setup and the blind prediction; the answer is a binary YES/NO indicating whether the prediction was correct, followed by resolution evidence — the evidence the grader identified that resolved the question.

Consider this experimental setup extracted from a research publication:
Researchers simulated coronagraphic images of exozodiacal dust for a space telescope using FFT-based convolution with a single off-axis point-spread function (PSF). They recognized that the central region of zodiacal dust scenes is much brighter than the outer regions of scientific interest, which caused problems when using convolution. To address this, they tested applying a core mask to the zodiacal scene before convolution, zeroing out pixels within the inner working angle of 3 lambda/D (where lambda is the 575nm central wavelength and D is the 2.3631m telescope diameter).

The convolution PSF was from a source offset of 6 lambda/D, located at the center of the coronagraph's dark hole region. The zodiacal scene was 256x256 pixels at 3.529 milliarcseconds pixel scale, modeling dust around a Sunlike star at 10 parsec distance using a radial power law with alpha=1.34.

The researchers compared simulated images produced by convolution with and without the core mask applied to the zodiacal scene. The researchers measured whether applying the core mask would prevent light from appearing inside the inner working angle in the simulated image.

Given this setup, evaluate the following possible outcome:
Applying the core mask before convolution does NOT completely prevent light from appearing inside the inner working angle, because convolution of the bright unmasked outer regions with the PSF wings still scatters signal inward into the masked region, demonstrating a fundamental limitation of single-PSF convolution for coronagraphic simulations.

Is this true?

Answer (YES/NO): YES